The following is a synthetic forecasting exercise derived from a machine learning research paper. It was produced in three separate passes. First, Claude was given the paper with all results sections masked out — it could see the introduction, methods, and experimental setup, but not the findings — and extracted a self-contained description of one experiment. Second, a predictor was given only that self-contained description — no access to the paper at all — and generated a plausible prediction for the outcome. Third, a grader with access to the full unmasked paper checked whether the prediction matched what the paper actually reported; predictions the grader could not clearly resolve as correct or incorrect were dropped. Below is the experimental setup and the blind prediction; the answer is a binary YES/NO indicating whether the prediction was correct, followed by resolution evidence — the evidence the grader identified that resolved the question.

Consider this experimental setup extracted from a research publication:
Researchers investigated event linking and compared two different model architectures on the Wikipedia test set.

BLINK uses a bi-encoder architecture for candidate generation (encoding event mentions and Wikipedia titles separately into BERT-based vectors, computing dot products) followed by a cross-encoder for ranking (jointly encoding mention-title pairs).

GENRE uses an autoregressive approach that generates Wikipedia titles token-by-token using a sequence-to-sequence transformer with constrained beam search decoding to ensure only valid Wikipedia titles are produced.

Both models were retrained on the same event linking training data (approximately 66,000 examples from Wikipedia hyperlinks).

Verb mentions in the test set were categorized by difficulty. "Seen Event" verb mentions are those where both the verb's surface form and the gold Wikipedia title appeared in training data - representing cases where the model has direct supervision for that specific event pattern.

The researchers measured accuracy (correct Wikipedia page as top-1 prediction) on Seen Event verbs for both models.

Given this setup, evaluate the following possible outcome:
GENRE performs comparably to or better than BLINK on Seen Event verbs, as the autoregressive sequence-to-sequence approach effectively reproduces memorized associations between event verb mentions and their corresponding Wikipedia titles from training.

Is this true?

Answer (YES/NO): YES